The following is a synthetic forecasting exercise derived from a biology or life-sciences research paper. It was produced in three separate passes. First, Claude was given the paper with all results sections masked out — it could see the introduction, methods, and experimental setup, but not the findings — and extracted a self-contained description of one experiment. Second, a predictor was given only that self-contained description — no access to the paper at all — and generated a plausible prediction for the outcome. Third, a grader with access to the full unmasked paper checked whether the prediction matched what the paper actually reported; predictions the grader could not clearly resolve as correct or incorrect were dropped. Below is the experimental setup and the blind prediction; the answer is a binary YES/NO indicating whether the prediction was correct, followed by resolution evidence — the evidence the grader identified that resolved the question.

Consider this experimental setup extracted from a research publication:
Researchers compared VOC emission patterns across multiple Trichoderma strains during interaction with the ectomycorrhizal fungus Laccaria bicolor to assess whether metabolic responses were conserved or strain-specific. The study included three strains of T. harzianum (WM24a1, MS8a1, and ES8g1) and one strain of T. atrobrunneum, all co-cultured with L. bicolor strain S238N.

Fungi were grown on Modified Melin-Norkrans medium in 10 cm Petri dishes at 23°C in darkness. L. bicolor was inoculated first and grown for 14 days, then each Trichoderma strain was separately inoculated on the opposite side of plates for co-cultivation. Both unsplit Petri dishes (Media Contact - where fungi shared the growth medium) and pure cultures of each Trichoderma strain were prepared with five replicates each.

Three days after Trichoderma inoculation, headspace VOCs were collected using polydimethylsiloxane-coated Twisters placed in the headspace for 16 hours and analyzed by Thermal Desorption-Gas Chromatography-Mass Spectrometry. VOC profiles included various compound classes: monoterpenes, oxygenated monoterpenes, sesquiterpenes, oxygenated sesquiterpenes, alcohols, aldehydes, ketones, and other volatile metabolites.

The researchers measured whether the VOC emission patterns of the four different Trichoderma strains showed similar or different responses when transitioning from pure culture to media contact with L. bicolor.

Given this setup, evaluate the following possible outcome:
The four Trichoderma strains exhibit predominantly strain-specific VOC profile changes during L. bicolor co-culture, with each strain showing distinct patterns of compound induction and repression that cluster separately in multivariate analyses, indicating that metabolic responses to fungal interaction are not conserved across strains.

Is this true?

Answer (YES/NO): YES